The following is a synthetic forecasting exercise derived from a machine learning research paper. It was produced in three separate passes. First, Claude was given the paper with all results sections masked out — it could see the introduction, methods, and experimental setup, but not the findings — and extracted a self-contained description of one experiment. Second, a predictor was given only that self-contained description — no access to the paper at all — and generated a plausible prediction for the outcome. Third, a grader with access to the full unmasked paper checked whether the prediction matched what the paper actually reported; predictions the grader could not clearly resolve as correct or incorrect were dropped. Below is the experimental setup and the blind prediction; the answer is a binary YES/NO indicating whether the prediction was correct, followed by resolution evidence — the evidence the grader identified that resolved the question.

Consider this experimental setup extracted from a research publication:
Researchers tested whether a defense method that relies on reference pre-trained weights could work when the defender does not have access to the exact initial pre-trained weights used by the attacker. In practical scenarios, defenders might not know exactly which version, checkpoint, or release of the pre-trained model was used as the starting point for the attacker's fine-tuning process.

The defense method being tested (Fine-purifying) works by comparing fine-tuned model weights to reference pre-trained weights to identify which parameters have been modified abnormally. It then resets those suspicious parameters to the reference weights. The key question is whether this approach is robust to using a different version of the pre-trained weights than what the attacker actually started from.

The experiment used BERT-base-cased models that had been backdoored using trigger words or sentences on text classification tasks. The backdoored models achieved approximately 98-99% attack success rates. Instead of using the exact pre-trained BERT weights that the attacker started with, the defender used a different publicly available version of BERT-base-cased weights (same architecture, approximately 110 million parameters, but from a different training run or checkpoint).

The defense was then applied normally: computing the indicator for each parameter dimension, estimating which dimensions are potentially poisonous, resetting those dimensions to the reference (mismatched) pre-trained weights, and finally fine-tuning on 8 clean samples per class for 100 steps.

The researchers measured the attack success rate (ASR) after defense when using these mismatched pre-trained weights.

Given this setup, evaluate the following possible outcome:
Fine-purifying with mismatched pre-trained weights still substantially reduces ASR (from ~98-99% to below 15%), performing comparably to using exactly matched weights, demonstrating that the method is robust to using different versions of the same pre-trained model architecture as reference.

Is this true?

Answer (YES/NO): NO